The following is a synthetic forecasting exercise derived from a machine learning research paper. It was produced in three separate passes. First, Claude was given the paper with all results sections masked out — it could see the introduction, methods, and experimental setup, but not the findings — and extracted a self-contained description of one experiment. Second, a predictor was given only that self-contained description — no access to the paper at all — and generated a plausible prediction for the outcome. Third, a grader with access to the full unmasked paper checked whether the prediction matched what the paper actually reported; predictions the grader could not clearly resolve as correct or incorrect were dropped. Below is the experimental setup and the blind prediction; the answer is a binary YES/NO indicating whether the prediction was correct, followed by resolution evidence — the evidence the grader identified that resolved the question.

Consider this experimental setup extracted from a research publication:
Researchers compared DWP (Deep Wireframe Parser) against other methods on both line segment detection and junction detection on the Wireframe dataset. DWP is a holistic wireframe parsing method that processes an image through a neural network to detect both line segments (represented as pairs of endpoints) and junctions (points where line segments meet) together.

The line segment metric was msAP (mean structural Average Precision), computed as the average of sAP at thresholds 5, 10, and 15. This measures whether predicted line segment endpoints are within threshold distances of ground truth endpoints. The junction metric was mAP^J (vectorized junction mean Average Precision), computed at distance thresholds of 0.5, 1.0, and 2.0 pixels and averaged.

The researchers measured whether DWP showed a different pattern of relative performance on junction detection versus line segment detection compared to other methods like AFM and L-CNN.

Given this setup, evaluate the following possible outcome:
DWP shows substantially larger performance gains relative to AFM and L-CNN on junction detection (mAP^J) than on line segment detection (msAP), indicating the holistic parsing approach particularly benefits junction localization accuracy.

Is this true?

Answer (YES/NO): YES